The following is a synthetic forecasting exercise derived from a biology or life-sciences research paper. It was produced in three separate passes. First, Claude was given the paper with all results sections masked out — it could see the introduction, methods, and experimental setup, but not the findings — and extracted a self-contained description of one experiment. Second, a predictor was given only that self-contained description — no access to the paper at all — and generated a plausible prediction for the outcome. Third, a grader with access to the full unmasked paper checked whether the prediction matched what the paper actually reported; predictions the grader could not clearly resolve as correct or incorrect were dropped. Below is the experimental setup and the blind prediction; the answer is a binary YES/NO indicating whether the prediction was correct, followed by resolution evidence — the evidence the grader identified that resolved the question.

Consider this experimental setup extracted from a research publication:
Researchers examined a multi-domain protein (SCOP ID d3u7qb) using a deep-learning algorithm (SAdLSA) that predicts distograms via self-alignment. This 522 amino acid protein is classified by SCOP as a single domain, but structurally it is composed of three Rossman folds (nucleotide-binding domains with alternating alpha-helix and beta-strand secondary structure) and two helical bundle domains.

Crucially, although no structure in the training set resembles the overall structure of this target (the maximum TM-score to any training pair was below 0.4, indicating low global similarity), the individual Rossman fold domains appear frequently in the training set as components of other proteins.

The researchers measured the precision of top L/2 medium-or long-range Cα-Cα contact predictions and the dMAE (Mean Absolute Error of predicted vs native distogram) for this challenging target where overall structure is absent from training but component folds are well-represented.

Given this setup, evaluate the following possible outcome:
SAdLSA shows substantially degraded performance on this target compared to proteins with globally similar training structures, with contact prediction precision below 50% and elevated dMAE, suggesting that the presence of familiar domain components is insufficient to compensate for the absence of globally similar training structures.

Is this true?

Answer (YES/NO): NO